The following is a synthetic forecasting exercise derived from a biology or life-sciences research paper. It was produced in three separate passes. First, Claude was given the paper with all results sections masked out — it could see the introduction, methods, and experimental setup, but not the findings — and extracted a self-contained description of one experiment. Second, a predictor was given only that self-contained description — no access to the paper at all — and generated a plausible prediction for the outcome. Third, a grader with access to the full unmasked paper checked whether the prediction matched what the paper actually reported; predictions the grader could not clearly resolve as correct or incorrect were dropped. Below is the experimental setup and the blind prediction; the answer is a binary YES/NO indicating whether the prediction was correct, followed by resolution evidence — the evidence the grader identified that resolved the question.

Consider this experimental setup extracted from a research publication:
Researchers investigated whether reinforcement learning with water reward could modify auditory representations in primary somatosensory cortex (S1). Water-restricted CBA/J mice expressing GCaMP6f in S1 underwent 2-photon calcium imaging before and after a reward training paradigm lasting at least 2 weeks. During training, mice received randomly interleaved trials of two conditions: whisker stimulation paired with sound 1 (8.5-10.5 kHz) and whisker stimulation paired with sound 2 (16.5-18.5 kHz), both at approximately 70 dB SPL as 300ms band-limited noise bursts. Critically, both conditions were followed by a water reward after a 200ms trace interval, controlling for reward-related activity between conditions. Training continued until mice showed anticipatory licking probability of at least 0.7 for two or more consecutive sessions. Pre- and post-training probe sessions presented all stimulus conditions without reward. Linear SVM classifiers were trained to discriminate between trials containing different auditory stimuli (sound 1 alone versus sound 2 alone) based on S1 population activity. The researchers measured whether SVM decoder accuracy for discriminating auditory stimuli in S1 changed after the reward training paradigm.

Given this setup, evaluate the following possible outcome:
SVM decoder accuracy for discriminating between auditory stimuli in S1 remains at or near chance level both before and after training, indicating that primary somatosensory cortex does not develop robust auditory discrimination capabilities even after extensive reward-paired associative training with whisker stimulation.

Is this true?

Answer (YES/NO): YES